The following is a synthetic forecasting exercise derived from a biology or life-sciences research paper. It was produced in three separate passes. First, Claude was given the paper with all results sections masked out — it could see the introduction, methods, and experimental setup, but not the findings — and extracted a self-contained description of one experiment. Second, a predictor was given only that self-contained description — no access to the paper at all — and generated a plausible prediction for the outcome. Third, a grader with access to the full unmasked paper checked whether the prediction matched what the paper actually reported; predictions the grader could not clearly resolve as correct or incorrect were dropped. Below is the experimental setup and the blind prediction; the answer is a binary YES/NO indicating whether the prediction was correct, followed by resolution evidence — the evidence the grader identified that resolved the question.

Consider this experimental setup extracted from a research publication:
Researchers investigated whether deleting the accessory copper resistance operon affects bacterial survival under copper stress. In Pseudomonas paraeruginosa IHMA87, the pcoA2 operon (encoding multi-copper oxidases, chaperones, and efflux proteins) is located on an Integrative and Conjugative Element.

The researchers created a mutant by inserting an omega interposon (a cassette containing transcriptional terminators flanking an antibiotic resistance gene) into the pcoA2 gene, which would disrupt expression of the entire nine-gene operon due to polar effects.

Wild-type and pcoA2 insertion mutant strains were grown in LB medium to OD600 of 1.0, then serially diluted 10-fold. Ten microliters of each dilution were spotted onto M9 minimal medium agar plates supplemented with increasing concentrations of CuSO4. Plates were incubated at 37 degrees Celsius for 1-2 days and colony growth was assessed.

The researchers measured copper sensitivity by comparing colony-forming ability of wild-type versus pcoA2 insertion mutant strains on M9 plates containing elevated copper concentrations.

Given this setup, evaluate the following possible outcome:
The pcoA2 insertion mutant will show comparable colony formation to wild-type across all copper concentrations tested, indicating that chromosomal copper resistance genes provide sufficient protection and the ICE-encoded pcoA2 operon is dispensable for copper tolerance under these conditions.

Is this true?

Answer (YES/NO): YES